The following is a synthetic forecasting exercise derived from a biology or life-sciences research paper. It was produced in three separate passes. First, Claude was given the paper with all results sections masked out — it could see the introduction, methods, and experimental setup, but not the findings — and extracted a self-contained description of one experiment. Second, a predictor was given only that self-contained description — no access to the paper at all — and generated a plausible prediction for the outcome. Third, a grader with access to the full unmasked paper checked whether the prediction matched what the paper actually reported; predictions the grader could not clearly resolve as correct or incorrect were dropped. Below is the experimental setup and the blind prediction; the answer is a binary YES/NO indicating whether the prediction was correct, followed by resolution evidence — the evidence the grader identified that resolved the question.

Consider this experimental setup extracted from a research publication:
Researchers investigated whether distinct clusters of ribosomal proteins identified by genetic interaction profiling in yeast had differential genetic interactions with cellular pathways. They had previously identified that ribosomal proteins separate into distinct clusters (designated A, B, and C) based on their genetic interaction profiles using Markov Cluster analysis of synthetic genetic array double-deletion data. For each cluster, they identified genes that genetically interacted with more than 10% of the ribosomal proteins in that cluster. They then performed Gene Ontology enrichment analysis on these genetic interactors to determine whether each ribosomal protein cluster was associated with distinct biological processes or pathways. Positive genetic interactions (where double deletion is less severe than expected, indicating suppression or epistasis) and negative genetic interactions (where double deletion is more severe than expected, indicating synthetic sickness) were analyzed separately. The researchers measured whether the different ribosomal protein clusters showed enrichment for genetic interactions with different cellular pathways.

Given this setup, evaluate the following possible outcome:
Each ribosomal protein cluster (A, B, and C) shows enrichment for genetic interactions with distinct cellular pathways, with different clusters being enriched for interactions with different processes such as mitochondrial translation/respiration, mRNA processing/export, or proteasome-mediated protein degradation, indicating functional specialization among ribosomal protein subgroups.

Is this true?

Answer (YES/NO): NO